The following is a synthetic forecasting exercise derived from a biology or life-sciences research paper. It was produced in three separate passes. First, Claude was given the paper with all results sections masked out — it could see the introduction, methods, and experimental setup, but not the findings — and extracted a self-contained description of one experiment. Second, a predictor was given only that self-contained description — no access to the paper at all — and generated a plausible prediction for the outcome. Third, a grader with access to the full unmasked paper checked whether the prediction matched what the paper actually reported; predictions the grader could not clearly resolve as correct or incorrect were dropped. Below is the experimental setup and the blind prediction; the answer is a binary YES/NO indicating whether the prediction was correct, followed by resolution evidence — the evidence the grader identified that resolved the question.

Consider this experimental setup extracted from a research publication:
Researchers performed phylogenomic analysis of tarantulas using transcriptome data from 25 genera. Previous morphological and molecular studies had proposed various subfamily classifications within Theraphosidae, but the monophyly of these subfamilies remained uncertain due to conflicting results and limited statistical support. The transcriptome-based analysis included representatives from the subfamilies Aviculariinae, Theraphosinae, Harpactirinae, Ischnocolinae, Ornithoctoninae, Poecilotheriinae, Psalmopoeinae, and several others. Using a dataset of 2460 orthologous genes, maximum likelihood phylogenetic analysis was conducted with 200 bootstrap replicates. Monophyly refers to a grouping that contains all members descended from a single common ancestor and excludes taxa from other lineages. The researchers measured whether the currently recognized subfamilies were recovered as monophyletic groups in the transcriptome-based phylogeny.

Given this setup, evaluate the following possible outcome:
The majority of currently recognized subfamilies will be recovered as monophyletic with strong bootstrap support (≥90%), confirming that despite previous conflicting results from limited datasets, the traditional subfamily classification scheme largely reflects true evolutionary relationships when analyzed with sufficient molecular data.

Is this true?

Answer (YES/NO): YES